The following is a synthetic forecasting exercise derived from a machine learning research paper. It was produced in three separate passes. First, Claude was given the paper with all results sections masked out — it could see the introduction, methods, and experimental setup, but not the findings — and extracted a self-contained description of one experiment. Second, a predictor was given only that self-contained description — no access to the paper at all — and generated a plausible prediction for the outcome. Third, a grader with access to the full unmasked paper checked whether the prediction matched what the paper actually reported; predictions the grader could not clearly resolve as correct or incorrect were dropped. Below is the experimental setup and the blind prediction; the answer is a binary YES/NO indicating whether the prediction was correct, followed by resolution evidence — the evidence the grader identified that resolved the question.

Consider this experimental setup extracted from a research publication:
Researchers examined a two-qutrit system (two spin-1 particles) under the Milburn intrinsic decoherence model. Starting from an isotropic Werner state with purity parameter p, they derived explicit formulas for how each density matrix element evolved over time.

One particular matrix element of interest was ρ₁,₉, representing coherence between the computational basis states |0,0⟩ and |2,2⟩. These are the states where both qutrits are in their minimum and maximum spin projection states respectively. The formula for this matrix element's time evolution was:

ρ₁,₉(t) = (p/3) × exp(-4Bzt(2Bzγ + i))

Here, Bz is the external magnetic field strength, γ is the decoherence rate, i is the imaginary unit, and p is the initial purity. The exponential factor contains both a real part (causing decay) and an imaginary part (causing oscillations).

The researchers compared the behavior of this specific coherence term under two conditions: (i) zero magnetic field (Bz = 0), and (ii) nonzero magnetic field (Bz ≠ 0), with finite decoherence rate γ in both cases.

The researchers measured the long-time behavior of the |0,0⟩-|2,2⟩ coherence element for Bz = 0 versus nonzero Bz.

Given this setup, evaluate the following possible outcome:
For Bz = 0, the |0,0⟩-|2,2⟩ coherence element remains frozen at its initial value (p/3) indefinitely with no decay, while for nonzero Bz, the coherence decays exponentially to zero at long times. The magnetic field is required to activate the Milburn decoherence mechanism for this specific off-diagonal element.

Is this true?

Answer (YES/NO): YES